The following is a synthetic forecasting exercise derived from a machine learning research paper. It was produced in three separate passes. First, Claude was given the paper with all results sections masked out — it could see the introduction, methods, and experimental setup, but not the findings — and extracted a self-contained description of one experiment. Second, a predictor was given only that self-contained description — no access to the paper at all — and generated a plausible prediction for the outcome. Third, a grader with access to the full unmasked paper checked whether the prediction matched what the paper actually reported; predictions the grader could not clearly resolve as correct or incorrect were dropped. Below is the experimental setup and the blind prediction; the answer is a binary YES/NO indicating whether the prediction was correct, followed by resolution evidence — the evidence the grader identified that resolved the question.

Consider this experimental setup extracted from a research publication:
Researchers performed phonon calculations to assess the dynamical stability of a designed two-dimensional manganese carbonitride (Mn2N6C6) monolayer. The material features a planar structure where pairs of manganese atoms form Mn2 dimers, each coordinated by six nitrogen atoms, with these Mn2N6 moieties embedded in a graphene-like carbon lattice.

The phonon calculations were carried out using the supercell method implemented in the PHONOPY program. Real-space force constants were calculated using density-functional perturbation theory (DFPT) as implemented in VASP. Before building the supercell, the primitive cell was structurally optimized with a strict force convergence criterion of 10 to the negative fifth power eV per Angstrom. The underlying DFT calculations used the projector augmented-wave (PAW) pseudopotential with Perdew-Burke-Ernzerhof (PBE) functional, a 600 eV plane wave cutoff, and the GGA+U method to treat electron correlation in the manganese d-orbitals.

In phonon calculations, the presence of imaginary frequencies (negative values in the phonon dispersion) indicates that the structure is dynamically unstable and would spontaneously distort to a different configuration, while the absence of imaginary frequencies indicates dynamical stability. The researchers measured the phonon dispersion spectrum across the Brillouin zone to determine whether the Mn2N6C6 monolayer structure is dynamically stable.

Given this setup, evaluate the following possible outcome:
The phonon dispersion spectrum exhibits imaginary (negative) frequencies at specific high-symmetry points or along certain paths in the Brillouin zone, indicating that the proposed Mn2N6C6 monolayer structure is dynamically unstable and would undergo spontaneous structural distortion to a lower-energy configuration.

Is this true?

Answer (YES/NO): NO